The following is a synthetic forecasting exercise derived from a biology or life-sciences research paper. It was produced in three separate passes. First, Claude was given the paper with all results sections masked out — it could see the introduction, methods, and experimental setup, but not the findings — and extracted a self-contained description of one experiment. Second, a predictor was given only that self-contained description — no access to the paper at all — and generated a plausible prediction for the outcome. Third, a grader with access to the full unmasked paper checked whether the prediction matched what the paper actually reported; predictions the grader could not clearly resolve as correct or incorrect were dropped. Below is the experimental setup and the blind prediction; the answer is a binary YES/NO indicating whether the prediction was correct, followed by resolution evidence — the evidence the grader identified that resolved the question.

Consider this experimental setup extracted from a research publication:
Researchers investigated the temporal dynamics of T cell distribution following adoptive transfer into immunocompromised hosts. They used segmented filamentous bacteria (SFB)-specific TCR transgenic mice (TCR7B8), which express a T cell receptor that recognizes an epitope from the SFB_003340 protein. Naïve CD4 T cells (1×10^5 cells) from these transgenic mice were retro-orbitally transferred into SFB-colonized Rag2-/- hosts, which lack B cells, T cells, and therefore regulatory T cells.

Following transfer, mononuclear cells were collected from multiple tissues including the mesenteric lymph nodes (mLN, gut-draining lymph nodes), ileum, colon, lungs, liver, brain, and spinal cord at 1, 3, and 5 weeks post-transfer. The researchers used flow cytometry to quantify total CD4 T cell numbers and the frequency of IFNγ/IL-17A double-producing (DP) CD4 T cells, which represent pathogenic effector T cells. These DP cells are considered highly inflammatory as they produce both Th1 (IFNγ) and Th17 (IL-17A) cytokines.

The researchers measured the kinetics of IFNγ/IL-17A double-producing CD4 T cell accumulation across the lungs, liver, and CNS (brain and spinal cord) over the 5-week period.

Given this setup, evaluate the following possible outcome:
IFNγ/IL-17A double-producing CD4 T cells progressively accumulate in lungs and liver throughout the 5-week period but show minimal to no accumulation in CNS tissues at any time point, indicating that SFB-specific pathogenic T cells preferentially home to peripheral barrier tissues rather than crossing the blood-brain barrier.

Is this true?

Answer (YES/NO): NO